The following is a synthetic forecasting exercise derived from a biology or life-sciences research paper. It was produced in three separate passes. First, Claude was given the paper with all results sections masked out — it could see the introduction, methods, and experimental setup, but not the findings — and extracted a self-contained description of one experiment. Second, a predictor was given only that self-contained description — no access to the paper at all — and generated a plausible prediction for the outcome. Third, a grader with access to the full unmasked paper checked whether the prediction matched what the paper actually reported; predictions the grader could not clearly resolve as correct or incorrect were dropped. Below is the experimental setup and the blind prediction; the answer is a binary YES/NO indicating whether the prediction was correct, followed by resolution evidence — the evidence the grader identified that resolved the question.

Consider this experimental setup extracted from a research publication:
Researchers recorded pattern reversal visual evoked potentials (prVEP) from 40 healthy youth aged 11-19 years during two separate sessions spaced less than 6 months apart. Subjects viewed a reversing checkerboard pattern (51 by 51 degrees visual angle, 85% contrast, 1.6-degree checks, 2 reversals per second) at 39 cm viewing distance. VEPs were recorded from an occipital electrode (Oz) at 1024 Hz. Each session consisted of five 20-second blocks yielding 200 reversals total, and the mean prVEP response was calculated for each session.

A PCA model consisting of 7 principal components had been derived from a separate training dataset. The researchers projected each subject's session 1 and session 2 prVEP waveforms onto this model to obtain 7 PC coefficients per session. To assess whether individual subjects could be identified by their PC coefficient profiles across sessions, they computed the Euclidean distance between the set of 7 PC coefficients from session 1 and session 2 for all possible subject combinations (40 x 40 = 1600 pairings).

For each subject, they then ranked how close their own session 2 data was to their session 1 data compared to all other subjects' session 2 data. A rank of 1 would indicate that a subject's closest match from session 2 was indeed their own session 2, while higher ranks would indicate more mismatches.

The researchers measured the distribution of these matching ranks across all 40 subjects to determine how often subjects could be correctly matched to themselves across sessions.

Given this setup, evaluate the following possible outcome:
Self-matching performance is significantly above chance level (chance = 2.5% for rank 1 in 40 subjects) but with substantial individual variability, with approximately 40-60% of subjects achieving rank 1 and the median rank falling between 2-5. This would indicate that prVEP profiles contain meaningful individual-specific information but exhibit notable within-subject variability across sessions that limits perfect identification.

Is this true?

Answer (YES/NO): NO